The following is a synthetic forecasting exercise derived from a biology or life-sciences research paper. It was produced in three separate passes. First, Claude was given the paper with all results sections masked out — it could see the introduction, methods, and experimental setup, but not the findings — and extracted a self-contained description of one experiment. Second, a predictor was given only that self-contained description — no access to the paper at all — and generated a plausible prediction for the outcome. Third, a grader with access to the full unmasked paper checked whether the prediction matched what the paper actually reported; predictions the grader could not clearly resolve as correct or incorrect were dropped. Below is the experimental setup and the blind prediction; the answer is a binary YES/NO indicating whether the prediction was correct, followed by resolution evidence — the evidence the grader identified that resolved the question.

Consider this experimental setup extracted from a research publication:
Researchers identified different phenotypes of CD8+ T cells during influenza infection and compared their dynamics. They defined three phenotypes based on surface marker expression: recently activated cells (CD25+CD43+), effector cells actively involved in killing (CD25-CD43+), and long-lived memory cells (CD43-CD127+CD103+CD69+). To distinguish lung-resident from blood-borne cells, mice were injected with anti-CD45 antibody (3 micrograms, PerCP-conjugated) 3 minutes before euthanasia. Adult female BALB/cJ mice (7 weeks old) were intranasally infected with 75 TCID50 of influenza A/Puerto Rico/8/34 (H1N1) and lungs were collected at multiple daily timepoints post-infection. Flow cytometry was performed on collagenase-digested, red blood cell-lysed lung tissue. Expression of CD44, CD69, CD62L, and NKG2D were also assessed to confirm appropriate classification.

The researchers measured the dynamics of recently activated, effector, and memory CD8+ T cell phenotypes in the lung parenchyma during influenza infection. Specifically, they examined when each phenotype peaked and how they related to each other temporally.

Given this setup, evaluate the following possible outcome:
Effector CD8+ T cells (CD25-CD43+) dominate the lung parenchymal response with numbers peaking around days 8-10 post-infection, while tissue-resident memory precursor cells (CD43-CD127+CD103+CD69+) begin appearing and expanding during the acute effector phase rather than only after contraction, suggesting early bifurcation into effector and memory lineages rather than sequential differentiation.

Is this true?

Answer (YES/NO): NO